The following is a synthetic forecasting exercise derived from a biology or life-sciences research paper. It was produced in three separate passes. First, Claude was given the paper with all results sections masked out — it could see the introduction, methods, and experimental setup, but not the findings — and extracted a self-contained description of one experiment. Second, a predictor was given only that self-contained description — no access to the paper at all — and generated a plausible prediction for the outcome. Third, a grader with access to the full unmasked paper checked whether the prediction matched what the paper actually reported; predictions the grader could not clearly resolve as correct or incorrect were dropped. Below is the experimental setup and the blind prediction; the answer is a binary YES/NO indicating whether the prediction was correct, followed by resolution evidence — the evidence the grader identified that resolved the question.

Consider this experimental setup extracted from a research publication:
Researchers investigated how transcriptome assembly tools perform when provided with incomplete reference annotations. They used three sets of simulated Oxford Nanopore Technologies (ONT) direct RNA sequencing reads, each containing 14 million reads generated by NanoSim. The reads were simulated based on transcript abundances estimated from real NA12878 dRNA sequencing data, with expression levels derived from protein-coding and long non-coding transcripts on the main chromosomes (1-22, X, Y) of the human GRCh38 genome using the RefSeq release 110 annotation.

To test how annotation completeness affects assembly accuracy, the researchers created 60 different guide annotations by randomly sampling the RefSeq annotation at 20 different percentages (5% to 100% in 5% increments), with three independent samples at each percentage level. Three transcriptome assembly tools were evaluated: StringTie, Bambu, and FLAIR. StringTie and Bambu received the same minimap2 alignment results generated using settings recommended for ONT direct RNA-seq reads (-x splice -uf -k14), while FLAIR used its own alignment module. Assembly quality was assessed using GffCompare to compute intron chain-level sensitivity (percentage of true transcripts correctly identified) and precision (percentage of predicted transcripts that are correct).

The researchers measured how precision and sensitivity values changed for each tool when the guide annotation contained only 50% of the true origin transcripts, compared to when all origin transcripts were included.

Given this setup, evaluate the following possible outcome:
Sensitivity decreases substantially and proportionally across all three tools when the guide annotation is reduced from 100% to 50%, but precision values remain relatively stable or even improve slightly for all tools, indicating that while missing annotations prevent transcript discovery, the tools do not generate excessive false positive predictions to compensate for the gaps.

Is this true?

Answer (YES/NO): NO